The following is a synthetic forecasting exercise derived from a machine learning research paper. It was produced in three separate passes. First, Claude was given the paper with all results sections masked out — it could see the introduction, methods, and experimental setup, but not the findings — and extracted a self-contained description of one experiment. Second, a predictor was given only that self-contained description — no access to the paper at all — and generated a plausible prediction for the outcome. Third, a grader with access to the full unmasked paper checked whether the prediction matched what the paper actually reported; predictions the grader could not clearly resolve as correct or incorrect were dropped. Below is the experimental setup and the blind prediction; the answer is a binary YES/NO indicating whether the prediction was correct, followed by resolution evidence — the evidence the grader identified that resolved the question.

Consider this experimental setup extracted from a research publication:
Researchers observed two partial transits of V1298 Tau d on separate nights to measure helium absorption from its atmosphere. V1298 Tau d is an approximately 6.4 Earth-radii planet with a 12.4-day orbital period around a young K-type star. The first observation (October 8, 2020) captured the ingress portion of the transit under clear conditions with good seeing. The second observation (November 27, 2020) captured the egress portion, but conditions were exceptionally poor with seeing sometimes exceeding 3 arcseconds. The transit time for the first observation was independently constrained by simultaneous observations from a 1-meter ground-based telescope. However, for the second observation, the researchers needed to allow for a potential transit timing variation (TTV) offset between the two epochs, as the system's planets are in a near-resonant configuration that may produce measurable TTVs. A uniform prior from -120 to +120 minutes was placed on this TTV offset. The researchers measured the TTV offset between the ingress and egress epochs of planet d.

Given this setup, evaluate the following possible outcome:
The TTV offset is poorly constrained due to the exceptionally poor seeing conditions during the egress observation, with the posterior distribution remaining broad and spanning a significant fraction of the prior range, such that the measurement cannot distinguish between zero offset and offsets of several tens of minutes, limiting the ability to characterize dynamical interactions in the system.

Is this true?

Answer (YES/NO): NO